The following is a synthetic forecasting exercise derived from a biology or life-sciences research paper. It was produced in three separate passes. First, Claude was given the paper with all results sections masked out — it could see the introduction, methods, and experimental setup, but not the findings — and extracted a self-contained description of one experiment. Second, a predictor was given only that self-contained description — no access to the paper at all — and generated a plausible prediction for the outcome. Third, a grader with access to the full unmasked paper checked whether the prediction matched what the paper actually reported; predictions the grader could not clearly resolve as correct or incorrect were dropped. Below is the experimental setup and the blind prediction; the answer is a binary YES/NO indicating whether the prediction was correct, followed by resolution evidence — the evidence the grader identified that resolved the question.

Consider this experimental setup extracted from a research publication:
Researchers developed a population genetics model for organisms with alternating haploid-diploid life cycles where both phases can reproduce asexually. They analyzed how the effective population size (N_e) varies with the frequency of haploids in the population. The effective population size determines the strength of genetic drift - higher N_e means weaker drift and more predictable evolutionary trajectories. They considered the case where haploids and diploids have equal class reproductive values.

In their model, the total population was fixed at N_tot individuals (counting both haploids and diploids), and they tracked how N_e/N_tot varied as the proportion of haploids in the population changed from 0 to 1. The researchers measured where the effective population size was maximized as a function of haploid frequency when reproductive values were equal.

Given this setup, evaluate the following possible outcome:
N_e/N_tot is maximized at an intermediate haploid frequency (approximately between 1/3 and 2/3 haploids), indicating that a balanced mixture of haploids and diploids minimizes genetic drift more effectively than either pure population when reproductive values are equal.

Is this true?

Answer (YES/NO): YES